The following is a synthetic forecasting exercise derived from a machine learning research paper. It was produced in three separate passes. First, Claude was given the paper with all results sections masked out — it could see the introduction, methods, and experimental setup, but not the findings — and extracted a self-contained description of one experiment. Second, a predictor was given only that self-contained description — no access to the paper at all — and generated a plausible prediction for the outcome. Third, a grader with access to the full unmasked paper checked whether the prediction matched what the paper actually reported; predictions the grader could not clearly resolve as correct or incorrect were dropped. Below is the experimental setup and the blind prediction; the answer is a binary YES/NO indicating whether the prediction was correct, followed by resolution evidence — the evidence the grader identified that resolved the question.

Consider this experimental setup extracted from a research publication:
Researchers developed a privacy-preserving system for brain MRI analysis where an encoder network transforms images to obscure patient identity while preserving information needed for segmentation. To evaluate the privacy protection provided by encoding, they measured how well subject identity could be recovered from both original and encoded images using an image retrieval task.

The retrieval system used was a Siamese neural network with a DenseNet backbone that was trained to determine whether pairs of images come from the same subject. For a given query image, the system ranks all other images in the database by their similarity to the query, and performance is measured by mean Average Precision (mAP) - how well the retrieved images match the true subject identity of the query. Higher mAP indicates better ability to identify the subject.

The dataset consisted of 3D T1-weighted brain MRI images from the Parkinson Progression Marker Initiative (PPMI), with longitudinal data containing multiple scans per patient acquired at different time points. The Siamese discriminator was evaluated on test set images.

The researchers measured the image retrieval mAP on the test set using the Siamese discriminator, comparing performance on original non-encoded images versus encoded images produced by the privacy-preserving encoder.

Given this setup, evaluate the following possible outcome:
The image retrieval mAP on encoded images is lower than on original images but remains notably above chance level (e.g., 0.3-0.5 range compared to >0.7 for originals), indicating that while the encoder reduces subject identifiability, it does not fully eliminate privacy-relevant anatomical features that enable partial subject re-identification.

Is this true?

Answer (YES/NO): NO